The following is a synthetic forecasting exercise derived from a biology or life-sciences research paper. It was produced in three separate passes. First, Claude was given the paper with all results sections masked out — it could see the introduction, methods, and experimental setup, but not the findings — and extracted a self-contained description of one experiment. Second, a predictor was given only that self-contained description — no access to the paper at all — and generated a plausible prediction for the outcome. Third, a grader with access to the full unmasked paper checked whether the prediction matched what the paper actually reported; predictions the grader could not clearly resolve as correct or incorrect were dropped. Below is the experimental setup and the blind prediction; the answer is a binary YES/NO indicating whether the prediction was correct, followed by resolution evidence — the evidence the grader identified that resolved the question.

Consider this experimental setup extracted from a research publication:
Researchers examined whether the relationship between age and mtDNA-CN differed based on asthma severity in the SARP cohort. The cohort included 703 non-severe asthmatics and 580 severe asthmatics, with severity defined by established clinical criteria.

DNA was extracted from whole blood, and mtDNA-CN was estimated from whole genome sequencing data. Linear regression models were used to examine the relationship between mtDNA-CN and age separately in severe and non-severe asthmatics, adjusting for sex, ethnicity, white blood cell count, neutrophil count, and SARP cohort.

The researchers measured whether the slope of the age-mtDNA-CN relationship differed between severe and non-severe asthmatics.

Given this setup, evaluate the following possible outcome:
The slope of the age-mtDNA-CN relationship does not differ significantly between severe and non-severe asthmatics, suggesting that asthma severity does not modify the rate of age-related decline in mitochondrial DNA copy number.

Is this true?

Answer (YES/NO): YES